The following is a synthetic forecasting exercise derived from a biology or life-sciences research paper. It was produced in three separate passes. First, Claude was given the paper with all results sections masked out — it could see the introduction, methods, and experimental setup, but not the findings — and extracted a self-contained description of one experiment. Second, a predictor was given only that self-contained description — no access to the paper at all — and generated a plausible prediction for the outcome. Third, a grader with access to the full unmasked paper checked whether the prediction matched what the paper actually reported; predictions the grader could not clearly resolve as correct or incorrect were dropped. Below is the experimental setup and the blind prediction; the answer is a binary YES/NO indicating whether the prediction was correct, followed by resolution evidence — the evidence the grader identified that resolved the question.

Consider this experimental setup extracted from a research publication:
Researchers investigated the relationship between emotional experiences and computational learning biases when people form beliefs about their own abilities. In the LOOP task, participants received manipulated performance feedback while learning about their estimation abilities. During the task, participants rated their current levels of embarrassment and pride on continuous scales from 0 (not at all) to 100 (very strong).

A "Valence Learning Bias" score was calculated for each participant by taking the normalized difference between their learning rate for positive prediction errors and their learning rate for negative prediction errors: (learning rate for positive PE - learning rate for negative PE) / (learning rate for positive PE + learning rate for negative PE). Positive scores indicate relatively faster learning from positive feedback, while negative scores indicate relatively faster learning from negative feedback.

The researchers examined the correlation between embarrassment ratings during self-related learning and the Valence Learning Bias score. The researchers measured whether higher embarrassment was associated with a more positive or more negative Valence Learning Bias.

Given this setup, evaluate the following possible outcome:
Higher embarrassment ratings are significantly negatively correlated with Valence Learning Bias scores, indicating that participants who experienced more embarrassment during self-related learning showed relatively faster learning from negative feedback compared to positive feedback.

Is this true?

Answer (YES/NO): YES